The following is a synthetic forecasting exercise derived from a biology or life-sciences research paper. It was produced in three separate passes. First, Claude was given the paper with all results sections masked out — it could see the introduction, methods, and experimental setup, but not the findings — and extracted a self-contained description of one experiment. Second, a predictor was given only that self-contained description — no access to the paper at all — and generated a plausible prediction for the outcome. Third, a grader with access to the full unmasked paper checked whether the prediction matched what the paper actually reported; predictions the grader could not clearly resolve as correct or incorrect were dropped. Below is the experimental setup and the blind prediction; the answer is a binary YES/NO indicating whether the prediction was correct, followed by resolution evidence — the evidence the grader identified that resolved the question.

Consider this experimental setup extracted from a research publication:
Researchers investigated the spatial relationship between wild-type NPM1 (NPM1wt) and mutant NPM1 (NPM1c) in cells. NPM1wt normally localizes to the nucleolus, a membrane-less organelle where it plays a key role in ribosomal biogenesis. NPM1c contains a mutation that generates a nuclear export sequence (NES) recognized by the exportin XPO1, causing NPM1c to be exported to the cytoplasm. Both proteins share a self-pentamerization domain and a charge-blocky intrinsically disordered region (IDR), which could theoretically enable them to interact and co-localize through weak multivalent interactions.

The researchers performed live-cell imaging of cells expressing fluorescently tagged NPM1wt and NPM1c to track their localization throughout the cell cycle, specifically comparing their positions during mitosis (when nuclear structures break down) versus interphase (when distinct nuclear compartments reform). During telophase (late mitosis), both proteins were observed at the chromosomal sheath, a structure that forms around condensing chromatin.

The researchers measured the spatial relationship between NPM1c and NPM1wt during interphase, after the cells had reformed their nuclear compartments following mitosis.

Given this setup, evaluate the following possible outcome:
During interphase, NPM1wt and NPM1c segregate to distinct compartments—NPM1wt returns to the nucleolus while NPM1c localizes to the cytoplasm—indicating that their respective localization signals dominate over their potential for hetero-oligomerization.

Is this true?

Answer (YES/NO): NO